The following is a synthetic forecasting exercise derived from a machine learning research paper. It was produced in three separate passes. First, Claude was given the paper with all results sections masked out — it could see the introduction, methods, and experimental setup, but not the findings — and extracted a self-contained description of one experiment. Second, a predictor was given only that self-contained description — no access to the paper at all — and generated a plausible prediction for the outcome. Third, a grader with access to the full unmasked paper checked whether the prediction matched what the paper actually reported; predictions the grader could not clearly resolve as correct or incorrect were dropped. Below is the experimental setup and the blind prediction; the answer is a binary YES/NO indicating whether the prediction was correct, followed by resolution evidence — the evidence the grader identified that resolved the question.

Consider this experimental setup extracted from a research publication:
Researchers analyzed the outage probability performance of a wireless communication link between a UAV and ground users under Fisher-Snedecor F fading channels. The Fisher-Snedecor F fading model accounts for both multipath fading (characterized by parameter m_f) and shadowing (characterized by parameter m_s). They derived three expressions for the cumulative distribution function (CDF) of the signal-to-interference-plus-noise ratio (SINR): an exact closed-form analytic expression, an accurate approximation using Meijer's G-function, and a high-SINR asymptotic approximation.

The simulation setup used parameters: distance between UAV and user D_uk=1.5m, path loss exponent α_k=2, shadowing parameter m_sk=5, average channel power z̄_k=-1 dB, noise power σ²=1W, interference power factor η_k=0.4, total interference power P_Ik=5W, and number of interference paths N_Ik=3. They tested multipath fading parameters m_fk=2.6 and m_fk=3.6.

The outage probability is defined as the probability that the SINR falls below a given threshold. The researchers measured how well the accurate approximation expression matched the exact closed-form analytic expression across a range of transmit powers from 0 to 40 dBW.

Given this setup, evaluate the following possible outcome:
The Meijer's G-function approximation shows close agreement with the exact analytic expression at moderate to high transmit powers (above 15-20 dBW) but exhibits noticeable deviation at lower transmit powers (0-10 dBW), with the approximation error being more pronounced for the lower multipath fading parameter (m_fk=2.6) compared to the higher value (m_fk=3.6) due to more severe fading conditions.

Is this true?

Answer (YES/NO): NO